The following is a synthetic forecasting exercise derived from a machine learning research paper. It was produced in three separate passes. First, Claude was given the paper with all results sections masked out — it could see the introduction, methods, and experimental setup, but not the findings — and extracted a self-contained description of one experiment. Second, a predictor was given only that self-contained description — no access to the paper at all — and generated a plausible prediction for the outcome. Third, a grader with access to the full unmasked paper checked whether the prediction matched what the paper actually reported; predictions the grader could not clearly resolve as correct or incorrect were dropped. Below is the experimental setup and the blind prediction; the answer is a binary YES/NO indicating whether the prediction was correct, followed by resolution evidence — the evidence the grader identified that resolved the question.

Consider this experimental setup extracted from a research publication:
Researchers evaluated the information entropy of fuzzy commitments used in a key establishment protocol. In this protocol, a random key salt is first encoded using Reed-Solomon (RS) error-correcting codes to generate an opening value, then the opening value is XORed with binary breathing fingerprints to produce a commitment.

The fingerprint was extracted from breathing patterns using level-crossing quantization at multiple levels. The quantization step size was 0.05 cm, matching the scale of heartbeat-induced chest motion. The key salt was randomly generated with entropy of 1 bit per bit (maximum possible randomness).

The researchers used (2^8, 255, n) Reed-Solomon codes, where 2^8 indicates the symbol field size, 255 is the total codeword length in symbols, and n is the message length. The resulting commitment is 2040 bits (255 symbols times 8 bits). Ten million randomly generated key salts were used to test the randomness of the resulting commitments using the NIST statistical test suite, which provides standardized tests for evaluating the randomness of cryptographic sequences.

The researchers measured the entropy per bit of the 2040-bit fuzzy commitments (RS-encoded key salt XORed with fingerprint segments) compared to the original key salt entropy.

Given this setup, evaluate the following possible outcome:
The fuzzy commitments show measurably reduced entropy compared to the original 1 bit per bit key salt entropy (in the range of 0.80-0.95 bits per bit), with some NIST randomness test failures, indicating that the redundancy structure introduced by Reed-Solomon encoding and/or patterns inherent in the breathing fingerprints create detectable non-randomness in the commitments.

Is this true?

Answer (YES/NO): NO